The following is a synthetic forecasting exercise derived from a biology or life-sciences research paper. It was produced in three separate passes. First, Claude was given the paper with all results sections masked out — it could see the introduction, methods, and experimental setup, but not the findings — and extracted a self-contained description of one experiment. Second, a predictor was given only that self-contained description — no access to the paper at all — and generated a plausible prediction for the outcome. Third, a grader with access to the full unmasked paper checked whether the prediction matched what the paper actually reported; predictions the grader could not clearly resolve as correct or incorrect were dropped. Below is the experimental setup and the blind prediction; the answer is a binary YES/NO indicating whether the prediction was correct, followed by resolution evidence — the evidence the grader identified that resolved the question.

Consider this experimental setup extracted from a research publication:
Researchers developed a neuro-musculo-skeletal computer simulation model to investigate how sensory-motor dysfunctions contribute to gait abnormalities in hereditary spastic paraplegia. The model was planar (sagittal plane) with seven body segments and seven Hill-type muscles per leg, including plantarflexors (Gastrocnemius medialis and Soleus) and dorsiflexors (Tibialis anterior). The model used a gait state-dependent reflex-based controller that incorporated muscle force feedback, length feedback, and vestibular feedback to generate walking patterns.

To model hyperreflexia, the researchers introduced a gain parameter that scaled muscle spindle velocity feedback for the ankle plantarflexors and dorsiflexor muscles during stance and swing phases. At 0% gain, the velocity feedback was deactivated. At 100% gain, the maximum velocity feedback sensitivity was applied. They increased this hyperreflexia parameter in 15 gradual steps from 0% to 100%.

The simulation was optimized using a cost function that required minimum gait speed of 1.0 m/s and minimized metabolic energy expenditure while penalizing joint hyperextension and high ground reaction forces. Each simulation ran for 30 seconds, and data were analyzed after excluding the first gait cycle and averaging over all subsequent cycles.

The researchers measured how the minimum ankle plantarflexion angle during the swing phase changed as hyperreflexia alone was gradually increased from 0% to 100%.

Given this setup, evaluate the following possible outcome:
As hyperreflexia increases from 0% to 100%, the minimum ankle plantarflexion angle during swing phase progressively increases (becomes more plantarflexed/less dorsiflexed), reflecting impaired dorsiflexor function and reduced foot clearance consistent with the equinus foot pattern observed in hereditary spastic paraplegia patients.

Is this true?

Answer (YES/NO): YES